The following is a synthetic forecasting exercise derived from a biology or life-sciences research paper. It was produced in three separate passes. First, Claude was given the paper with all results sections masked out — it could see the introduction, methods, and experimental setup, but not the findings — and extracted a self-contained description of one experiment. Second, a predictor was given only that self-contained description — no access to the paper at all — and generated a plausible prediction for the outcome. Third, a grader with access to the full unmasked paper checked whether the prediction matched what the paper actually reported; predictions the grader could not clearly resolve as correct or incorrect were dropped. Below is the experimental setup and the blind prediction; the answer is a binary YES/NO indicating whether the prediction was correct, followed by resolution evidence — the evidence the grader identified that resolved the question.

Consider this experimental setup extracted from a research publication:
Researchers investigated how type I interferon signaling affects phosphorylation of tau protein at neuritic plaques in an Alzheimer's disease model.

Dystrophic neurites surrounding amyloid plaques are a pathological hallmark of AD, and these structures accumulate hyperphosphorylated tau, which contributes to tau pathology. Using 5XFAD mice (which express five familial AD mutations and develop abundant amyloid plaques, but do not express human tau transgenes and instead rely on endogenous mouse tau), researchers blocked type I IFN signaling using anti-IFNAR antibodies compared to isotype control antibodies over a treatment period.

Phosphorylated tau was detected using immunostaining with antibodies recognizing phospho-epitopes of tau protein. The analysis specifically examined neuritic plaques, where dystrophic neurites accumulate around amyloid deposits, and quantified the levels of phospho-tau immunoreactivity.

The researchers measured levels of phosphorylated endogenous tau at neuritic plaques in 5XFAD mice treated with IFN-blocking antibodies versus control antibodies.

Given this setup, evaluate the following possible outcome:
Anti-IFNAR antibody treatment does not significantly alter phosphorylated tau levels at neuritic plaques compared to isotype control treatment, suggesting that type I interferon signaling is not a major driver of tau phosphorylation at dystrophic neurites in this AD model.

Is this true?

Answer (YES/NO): NO